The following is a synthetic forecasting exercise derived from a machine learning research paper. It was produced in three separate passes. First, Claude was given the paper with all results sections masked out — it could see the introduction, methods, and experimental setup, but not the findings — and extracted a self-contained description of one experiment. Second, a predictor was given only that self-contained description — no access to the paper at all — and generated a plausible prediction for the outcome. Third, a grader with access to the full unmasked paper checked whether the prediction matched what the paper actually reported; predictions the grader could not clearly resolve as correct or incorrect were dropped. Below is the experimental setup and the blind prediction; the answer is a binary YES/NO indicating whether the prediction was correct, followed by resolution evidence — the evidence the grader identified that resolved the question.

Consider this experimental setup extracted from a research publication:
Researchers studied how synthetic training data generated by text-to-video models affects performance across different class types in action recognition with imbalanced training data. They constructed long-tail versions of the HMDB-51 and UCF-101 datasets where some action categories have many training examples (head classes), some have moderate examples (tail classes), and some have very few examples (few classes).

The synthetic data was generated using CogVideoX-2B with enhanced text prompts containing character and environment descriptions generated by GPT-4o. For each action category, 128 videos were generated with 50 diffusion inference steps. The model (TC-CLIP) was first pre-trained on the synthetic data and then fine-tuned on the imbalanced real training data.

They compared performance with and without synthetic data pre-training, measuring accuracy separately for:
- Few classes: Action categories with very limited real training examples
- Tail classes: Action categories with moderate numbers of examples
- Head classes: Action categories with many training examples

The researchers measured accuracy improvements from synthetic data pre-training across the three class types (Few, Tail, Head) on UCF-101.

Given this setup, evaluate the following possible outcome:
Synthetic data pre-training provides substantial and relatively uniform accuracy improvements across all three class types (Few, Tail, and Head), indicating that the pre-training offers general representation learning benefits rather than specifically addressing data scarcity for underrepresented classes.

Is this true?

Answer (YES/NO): NO